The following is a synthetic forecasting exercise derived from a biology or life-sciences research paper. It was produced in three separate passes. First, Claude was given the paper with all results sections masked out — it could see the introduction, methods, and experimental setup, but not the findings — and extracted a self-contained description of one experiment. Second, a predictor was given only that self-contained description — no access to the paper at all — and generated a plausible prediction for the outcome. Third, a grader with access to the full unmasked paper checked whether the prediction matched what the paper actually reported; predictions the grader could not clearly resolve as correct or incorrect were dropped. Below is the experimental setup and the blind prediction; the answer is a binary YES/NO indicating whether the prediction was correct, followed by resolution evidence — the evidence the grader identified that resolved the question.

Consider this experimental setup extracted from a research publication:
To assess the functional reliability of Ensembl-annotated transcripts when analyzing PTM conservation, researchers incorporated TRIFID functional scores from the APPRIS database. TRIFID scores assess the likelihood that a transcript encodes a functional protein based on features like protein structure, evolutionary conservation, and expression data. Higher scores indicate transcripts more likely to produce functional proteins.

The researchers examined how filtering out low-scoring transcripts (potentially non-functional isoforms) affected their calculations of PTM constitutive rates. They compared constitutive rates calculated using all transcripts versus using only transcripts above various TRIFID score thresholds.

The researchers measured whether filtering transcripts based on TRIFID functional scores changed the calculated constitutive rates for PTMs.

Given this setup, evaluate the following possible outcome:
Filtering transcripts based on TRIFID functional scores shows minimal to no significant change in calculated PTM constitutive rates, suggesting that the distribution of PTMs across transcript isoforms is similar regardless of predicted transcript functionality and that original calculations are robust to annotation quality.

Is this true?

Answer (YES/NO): NO